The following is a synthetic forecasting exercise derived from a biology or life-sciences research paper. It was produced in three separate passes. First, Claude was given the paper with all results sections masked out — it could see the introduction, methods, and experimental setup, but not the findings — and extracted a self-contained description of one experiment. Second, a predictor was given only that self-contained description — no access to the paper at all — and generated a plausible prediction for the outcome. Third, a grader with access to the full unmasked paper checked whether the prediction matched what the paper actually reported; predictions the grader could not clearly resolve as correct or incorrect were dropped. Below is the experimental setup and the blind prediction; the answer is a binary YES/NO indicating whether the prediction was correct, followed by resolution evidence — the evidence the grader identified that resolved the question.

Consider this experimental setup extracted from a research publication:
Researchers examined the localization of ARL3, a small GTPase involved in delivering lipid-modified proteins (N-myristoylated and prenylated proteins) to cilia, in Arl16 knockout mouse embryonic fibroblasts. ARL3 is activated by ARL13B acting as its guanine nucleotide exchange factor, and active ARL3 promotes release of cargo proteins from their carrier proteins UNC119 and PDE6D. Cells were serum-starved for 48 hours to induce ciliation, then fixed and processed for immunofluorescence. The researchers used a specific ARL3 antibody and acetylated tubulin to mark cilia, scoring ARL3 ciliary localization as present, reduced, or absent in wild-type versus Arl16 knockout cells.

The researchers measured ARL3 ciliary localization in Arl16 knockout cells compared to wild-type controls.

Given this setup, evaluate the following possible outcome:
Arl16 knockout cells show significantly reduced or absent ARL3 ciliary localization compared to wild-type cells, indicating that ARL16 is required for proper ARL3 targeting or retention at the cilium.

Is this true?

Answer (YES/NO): YES